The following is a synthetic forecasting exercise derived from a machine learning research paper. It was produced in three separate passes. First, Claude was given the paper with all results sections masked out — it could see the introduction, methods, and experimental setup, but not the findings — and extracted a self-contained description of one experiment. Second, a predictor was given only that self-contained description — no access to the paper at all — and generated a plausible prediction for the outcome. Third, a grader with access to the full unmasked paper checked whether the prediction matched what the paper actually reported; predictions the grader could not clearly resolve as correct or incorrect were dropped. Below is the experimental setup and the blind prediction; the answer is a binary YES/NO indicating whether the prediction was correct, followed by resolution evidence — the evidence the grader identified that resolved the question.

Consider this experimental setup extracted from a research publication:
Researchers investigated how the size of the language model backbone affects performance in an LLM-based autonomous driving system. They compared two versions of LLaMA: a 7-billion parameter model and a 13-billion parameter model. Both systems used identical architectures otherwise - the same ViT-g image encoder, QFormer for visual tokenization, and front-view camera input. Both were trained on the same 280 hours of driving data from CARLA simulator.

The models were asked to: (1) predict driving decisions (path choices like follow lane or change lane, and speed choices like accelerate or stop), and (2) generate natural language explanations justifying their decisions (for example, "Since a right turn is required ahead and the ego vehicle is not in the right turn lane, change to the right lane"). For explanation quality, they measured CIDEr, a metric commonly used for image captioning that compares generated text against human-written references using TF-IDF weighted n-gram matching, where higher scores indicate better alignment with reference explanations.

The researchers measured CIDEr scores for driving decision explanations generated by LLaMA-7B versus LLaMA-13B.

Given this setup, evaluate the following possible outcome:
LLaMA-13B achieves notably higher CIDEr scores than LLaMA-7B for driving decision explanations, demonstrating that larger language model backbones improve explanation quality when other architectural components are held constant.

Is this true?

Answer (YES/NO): YES